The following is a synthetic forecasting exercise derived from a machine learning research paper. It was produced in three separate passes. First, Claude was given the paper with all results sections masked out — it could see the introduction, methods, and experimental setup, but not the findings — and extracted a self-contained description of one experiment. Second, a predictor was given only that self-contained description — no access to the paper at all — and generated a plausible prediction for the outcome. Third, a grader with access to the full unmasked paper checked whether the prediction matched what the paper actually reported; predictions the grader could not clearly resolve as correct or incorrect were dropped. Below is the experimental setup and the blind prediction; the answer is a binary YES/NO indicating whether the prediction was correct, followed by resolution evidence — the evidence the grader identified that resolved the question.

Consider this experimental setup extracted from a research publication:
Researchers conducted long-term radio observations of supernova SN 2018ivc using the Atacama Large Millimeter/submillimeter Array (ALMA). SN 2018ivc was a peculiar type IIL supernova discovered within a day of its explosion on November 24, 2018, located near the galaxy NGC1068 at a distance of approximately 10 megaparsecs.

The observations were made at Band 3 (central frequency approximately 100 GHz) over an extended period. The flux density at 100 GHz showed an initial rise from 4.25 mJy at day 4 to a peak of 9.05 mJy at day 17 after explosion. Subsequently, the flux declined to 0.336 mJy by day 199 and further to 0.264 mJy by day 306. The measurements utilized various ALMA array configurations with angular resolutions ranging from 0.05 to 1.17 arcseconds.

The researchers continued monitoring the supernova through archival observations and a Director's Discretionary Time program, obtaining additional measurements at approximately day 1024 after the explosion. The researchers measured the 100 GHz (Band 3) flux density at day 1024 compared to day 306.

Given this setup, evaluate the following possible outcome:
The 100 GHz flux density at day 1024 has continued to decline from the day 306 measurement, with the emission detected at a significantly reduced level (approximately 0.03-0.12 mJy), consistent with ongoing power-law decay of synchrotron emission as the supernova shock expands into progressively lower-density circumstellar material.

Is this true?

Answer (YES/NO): NO